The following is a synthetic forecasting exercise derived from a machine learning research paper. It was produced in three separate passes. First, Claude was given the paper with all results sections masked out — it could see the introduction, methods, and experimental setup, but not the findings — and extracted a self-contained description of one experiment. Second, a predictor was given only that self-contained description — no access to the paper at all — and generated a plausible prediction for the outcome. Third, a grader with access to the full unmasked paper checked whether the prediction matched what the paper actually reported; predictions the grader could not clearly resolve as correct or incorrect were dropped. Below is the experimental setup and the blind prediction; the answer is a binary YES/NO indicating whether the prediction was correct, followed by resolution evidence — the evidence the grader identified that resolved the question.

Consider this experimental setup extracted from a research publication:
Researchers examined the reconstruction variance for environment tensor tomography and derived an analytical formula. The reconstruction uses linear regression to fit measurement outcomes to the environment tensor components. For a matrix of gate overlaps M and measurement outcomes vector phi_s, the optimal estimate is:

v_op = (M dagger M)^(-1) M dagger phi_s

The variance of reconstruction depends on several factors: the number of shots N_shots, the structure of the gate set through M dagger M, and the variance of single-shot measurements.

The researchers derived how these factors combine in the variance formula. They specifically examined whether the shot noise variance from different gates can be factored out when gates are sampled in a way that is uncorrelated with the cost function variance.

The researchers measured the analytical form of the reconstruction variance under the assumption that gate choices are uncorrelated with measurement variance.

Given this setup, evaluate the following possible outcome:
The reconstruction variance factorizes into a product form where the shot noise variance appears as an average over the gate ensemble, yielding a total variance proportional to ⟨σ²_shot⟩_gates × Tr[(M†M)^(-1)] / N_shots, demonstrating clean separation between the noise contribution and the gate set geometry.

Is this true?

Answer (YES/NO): NO